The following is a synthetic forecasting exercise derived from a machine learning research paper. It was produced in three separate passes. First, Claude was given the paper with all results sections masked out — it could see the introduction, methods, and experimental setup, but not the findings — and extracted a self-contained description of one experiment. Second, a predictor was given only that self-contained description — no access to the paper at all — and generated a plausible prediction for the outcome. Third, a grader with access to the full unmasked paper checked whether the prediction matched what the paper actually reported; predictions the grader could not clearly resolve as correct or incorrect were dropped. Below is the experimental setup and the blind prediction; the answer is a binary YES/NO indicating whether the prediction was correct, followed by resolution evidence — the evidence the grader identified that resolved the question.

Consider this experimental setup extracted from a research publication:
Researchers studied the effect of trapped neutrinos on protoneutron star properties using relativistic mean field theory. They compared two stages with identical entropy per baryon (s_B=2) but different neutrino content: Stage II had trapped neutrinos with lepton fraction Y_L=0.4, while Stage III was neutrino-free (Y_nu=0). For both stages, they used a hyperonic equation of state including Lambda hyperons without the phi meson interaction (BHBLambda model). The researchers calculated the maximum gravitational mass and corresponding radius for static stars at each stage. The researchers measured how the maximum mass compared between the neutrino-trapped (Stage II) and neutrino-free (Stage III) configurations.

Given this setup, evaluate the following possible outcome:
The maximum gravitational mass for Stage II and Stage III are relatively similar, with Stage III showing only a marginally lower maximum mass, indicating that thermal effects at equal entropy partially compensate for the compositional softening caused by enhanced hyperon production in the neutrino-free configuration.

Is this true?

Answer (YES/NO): NO